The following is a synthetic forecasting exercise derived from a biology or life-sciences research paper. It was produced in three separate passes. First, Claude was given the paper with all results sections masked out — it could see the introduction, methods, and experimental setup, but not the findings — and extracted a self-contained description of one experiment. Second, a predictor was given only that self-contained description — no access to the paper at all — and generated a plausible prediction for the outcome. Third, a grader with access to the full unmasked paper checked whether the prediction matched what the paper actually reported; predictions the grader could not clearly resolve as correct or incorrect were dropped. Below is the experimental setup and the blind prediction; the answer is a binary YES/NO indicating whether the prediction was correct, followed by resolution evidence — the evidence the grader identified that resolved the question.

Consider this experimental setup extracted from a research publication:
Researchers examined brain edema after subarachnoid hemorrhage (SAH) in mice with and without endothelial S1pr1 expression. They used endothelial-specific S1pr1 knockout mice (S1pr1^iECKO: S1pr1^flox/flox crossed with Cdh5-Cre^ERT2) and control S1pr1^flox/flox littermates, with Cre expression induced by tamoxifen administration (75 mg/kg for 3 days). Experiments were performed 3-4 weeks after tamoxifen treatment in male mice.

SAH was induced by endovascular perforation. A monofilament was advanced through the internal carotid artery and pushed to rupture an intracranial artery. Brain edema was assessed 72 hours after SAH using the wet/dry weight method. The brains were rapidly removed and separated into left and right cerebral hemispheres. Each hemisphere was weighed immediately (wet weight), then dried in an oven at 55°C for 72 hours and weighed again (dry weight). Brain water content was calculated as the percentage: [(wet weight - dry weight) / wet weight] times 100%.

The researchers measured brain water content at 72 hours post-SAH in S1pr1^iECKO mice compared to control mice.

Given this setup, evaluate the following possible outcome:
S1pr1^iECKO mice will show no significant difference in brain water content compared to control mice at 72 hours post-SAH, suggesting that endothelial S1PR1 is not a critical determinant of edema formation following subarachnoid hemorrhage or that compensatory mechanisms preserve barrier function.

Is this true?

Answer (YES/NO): NO